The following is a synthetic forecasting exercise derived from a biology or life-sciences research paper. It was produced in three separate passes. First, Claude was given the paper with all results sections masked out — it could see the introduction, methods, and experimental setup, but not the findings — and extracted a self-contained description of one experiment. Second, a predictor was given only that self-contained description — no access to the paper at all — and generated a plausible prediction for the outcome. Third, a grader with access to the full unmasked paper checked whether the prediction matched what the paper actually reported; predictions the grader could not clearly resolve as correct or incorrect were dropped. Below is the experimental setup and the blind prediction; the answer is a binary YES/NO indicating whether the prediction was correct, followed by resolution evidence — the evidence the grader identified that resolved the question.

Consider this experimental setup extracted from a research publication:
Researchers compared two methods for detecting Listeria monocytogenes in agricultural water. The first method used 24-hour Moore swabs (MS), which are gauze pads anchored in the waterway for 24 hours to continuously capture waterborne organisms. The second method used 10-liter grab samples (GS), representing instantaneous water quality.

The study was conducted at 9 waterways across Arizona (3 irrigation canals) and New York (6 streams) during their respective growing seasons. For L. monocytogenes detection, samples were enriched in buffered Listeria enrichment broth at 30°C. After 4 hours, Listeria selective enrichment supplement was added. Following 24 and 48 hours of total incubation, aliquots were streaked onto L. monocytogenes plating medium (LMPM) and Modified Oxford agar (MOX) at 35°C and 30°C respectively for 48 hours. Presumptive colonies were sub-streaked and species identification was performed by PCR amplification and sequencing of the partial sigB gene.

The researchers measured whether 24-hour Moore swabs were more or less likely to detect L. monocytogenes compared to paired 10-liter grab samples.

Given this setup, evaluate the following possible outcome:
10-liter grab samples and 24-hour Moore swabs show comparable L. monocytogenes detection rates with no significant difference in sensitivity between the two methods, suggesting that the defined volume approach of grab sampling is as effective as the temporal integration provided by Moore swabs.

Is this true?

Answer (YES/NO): NO